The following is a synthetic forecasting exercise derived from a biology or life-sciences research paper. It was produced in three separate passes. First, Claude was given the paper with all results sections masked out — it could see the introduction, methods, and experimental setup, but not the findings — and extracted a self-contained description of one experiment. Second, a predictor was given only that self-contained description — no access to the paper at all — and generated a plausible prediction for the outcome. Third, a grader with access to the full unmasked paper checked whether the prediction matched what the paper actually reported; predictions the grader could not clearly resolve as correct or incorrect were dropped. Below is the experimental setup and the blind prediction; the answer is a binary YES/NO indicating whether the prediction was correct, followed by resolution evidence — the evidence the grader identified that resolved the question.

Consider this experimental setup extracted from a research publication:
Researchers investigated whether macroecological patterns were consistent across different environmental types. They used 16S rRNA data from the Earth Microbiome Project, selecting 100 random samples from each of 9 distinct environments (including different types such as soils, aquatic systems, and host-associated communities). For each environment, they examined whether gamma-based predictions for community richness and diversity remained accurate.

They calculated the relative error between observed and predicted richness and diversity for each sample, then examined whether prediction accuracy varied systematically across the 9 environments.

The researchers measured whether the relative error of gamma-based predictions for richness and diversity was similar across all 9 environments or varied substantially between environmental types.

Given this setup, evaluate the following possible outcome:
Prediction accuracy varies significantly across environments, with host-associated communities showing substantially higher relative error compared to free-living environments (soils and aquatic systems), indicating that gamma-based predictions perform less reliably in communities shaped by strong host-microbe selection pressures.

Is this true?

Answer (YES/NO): NO